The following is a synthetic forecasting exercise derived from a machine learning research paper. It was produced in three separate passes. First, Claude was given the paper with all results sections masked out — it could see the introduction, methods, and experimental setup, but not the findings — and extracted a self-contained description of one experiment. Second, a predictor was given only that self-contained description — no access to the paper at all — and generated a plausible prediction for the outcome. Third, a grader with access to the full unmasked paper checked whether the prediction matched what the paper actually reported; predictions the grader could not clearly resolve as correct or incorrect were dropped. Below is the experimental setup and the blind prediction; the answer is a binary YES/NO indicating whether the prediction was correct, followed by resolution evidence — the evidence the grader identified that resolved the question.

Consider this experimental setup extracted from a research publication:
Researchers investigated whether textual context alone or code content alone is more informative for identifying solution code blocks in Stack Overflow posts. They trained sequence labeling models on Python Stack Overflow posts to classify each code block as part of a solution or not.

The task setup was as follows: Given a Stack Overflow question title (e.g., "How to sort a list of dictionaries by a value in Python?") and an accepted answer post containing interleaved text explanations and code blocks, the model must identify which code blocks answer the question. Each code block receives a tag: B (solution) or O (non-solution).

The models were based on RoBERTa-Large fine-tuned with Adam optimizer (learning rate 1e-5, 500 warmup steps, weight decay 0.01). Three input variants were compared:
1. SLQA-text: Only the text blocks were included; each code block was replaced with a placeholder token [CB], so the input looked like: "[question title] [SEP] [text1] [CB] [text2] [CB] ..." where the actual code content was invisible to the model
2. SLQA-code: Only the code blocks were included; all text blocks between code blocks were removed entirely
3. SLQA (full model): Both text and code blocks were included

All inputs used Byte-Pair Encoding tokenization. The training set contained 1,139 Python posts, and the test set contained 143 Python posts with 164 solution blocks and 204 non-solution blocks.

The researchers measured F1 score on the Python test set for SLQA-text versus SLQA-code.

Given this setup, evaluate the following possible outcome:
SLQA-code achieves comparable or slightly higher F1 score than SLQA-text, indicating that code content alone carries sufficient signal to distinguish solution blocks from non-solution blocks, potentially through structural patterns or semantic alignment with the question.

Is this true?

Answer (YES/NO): NO